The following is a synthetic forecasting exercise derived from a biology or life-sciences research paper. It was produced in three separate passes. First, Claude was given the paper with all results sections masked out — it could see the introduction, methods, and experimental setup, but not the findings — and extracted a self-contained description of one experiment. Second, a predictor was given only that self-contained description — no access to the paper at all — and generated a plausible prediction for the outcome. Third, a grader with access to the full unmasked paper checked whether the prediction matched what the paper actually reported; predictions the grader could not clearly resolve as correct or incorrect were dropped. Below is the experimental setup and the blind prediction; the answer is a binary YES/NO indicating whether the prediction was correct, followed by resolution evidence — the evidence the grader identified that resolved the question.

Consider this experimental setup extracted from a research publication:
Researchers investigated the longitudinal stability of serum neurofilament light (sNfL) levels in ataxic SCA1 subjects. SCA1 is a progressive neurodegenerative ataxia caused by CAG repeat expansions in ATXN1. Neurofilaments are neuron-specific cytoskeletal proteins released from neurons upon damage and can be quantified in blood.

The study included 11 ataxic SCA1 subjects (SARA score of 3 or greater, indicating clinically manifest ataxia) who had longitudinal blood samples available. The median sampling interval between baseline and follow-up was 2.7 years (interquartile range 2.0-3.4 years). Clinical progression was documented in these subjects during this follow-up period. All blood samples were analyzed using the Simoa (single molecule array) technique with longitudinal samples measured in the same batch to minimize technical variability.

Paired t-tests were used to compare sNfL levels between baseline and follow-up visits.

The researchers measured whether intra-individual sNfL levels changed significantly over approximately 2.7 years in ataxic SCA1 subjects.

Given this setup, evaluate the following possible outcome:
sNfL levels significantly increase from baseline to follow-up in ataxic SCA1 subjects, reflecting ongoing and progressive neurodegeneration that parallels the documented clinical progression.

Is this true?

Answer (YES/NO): NO